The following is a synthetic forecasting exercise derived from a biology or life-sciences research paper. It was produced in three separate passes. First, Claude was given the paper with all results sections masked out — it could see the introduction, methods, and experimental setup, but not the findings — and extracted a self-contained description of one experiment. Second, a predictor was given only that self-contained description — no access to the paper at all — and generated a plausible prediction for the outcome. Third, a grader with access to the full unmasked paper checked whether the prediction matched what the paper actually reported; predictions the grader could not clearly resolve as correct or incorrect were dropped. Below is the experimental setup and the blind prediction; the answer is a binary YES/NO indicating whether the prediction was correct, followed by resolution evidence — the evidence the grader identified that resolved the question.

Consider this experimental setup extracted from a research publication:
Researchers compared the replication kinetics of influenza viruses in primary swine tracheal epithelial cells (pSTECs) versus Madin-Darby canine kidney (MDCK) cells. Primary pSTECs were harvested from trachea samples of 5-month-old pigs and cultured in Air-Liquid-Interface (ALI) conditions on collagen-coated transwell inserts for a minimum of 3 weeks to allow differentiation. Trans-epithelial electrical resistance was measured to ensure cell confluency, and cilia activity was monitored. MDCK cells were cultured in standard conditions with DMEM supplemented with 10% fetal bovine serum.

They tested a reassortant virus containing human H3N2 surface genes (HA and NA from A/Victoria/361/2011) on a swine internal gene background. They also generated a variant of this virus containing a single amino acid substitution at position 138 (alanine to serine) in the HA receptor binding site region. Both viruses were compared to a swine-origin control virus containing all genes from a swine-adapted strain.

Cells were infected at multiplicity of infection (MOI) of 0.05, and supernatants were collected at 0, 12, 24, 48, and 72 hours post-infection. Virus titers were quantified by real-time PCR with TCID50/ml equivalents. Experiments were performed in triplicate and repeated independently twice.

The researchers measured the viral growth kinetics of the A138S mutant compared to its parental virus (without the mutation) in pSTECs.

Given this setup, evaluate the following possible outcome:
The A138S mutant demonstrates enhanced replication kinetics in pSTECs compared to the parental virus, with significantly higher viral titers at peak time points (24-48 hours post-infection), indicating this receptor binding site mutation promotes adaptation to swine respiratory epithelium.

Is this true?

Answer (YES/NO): NO